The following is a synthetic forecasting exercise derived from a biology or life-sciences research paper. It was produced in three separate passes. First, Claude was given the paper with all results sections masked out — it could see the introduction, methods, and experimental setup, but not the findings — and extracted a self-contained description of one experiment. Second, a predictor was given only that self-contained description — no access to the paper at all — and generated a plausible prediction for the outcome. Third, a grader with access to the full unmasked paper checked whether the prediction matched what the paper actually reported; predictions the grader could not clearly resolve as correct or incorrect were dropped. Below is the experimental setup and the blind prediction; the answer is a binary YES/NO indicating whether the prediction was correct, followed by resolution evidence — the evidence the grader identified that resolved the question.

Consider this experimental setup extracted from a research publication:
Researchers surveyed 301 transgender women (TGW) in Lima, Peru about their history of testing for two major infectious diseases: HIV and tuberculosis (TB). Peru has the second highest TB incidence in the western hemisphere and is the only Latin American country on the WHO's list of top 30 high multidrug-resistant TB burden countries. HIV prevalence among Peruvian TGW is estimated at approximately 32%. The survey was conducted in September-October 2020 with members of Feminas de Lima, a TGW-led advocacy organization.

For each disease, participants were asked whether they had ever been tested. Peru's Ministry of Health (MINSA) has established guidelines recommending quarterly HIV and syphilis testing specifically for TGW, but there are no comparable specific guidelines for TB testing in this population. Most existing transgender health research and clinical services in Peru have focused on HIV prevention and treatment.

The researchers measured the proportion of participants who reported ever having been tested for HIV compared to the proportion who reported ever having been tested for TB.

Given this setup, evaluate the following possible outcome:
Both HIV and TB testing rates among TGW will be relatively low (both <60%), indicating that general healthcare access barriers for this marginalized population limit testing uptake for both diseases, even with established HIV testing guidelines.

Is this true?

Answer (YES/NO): NO